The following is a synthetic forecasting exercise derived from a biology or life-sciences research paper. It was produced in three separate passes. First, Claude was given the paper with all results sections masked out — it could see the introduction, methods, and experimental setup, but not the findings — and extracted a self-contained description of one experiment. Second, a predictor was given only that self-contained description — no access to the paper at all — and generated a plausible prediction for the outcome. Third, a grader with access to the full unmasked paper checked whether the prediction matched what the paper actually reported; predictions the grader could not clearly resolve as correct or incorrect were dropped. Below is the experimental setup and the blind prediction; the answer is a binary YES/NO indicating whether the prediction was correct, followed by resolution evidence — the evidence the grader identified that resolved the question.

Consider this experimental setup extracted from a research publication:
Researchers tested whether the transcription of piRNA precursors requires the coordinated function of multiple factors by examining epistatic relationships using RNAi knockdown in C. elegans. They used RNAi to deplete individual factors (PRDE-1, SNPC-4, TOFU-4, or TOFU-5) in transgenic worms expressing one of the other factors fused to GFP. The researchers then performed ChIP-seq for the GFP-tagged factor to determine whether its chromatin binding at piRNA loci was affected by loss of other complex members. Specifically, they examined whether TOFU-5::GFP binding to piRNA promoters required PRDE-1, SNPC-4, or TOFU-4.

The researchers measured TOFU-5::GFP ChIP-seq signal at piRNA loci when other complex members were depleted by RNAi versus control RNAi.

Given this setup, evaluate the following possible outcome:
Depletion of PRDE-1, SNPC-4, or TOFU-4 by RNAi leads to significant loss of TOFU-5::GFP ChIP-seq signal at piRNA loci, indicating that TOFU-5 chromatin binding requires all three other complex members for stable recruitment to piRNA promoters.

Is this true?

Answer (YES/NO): YES